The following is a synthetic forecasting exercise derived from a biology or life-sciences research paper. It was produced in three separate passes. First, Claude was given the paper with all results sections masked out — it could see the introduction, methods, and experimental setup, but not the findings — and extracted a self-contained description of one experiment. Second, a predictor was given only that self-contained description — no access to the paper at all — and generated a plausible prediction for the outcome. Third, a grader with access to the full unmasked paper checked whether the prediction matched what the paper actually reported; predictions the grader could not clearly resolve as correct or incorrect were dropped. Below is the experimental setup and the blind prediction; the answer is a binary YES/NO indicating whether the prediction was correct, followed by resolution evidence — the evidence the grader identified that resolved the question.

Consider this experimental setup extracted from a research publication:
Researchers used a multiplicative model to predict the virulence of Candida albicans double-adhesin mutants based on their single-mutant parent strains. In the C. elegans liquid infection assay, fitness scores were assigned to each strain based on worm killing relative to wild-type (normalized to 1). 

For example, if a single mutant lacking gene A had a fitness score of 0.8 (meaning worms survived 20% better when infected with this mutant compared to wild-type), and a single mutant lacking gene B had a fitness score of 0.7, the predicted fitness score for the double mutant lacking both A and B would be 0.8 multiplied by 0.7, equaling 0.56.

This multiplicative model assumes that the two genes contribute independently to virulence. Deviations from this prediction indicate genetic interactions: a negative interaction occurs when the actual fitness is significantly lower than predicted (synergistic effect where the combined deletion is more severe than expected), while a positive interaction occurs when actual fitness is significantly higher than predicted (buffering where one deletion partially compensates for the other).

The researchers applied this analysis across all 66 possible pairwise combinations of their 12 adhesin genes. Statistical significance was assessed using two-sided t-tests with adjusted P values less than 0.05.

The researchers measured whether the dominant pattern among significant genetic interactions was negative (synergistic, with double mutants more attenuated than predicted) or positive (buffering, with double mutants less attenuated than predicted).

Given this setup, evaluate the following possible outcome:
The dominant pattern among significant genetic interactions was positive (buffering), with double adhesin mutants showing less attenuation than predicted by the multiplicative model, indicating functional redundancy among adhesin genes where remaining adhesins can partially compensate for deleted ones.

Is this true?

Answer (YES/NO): NO